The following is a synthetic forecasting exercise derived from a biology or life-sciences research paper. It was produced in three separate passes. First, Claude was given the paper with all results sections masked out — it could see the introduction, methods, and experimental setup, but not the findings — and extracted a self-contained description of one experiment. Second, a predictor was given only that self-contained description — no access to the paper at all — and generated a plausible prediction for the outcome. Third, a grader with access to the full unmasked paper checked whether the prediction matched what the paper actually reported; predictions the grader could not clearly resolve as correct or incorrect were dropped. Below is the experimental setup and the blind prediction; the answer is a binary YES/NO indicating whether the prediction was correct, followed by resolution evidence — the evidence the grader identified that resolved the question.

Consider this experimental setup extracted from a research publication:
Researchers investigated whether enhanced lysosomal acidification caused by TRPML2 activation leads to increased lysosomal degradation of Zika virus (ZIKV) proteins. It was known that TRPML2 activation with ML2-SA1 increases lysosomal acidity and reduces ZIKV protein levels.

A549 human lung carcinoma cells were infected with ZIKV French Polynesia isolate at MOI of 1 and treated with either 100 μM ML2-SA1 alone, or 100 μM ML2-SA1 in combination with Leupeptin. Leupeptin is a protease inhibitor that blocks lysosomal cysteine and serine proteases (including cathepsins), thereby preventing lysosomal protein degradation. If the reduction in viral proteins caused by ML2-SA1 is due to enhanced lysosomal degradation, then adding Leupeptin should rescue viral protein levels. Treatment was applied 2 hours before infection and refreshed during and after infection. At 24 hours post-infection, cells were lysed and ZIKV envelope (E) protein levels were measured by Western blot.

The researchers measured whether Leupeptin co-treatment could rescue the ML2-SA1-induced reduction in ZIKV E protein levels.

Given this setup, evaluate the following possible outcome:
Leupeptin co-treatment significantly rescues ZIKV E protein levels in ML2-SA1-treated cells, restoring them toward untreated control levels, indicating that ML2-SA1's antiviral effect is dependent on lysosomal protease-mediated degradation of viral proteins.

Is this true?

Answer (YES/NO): NO